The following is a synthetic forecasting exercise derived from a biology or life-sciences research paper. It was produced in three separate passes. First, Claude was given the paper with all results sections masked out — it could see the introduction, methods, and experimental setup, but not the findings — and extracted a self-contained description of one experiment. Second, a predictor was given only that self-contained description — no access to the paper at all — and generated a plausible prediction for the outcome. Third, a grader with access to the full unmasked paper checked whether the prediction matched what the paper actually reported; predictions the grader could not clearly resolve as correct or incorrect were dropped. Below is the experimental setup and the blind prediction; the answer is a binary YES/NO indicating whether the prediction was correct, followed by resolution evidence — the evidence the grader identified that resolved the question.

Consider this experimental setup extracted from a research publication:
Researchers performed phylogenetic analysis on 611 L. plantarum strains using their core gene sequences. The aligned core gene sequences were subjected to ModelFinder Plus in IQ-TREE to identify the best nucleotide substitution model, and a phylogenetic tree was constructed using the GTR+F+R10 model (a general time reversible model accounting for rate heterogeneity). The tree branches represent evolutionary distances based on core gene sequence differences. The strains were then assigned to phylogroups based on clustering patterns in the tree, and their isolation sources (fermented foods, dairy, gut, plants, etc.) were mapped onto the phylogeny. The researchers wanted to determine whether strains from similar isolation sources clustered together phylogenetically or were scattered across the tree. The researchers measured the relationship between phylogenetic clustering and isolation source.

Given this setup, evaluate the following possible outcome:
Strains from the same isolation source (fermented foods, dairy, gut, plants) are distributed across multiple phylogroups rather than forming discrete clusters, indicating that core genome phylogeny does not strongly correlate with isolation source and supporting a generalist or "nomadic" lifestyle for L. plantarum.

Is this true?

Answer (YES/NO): YES